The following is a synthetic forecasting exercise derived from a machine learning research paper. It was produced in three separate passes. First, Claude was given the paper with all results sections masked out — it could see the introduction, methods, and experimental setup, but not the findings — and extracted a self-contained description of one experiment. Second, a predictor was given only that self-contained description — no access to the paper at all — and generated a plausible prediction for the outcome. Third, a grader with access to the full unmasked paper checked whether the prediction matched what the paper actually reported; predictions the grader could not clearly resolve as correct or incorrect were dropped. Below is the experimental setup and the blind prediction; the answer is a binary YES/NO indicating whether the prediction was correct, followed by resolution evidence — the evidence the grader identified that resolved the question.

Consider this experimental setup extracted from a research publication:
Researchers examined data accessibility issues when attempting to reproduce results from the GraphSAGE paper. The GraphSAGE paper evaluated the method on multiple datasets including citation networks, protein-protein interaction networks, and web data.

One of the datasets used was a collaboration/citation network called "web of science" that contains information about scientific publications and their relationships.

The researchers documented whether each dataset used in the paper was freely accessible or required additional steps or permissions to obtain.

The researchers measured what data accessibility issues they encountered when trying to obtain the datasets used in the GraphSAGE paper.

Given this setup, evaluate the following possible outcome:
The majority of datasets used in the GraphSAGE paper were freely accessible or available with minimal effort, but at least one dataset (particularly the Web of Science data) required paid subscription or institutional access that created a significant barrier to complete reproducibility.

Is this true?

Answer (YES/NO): NO